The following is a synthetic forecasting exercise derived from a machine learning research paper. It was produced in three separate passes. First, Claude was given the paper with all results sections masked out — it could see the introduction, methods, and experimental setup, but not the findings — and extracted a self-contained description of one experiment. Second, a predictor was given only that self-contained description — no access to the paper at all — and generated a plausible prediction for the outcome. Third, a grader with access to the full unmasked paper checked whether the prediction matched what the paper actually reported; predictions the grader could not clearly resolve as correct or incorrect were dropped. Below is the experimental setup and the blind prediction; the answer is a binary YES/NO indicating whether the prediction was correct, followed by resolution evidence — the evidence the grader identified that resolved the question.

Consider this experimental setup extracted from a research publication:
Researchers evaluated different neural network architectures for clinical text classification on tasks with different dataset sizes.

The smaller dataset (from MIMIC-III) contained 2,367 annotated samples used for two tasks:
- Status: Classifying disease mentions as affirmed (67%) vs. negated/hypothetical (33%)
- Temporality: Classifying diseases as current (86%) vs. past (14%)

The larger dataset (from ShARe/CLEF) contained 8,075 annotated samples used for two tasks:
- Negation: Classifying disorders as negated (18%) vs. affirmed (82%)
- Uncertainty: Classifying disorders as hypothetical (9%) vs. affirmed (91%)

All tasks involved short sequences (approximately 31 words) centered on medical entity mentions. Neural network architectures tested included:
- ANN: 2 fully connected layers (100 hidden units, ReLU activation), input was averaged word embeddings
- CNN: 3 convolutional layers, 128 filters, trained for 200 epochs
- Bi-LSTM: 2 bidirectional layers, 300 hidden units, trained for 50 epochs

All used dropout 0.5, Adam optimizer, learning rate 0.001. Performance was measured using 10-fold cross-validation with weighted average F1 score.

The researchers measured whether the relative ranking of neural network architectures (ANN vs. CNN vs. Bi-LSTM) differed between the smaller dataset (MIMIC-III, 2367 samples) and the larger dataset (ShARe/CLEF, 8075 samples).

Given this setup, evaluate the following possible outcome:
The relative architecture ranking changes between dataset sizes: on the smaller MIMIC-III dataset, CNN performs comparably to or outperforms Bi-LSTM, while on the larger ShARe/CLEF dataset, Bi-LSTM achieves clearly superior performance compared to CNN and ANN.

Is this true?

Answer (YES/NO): NO